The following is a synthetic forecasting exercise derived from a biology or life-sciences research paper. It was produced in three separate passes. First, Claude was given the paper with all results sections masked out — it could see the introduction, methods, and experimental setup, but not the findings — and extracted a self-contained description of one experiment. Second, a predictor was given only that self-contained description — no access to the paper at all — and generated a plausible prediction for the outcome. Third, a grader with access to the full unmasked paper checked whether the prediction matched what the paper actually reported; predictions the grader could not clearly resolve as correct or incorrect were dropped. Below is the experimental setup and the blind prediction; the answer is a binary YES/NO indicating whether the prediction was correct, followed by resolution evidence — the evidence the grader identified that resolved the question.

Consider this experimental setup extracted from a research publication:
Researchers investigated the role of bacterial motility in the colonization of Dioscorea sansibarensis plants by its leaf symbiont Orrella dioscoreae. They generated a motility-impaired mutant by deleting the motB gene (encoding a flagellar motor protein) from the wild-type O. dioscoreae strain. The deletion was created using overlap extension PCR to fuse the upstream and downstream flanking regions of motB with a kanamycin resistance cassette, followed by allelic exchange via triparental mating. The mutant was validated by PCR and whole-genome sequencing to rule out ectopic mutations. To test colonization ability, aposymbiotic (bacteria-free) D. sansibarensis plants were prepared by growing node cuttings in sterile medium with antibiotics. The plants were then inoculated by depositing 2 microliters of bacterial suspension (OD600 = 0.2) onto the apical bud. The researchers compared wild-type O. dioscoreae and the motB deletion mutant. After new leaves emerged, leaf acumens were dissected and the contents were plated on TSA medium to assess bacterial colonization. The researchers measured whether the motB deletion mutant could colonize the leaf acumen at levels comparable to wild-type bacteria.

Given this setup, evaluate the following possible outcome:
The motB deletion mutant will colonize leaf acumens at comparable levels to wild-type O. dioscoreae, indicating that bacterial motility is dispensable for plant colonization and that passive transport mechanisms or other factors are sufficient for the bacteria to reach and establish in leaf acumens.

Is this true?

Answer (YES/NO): YES